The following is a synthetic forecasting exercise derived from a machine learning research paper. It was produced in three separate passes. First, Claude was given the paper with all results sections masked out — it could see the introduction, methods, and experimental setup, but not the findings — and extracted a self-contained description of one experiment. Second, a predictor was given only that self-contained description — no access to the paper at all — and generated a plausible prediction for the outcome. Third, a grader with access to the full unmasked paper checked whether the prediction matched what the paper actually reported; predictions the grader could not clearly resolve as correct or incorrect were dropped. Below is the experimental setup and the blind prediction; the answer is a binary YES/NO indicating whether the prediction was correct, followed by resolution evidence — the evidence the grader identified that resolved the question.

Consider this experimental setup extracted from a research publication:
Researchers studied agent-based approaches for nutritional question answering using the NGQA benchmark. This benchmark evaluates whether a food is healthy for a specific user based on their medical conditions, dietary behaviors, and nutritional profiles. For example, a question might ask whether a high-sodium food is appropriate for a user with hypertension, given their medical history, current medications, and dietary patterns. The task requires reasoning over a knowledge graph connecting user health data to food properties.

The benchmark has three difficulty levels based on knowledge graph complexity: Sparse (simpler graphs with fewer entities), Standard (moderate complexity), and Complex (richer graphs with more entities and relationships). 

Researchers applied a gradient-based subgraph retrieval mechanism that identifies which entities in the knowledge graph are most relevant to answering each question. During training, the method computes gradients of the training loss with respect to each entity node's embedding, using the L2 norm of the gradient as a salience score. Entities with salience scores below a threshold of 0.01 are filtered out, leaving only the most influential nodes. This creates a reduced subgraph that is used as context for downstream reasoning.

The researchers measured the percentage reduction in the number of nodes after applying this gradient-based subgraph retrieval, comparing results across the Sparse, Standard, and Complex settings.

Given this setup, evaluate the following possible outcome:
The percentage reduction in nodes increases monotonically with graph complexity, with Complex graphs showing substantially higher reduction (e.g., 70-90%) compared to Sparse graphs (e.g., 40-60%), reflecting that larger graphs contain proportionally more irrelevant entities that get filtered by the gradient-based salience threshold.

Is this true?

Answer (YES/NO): NO